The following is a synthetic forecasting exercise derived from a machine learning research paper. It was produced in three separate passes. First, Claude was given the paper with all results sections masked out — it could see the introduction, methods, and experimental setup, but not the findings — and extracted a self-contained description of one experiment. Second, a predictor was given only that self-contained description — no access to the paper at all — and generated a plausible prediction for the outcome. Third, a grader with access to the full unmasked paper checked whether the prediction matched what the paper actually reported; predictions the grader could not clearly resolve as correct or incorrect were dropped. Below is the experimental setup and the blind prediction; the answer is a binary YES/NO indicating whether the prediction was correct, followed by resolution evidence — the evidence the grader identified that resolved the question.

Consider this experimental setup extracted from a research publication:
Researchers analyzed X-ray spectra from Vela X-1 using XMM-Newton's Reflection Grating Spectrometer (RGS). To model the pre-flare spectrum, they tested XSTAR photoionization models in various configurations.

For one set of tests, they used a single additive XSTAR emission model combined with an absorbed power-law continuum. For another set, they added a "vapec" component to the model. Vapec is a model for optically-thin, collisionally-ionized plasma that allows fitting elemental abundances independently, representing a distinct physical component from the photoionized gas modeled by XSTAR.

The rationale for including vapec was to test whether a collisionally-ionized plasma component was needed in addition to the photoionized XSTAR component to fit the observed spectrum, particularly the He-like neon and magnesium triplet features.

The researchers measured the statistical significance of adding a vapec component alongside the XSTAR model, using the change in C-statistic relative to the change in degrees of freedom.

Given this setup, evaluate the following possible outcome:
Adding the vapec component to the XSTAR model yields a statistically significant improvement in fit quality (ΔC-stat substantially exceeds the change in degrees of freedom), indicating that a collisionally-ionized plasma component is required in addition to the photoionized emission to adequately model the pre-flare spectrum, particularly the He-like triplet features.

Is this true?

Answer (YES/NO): YES